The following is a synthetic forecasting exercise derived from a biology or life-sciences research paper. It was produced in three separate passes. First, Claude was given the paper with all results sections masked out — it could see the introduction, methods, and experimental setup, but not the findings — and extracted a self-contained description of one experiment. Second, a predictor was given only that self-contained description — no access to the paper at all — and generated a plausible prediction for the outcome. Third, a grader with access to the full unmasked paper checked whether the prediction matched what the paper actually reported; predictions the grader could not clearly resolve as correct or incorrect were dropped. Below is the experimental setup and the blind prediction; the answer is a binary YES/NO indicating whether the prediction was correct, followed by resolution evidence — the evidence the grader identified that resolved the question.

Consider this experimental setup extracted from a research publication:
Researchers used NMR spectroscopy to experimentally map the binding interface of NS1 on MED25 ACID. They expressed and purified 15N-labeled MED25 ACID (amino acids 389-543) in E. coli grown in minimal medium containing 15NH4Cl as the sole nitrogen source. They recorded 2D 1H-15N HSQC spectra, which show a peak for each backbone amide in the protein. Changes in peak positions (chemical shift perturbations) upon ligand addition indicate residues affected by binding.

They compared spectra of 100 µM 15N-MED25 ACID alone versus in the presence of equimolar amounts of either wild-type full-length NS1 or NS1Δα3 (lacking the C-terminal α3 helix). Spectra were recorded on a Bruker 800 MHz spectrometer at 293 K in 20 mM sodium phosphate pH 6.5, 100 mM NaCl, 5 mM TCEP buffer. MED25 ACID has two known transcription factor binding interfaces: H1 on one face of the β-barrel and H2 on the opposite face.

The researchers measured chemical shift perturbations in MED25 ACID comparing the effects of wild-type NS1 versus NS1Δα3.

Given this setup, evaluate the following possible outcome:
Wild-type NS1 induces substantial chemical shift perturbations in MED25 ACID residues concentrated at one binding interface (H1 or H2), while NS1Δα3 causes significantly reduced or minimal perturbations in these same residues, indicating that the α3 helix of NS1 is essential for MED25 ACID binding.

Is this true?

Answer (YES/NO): NO